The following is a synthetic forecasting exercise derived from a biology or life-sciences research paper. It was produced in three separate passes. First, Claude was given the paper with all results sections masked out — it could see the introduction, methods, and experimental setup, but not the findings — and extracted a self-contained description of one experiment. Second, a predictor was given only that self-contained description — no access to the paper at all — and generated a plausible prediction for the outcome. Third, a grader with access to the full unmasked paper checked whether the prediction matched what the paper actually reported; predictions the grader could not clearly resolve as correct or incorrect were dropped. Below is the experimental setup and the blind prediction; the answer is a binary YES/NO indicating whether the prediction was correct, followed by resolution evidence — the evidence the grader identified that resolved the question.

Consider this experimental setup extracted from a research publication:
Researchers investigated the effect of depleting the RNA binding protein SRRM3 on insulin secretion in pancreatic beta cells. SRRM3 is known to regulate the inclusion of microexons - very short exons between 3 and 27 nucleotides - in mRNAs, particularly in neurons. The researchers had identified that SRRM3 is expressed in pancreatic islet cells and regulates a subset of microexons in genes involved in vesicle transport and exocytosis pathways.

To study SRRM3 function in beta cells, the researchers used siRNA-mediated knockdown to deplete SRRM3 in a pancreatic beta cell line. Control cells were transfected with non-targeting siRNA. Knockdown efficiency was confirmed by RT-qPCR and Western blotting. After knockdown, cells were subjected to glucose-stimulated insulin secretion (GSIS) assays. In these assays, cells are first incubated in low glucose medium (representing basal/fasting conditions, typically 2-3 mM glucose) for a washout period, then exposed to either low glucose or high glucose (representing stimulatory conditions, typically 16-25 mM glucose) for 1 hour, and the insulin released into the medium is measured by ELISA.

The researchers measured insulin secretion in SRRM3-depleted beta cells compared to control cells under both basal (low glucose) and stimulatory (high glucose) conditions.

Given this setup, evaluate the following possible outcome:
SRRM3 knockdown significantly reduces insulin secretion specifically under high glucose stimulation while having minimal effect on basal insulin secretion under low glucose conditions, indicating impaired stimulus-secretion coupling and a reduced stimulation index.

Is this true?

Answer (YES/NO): NO